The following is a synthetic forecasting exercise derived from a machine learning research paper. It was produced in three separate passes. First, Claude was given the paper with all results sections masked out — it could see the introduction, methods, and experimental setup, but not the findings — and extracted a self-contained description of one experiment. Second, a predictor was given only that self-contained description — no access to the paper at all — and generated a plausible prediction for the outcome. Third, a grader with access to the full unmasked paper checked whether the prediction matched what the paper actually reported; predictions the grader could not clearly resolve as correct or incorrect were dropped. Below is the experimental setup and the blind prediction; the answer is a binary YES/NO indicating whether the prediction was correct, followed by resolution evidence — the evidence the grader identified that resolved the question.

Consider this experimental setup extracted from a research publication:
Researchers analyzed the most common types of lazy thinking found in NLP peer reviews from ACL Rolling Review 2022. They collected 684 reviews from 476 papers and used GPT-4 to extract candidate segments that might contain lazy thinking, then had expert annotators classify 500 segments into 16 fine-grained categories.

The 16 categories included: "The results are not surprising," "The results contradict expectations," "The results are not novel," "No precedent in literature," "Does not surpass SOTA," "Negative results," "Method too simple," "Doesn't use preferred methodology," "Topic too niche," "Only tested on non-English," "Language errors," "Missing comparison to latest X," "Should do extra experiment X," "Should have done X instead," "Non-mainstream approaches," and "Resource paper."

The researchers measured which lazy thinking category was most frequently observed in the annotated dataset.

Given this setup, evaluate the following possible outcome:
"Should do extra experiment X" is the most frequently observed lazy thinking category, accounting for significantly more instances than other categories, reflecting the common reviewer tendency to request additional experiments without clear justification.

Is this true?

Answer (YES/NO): YES